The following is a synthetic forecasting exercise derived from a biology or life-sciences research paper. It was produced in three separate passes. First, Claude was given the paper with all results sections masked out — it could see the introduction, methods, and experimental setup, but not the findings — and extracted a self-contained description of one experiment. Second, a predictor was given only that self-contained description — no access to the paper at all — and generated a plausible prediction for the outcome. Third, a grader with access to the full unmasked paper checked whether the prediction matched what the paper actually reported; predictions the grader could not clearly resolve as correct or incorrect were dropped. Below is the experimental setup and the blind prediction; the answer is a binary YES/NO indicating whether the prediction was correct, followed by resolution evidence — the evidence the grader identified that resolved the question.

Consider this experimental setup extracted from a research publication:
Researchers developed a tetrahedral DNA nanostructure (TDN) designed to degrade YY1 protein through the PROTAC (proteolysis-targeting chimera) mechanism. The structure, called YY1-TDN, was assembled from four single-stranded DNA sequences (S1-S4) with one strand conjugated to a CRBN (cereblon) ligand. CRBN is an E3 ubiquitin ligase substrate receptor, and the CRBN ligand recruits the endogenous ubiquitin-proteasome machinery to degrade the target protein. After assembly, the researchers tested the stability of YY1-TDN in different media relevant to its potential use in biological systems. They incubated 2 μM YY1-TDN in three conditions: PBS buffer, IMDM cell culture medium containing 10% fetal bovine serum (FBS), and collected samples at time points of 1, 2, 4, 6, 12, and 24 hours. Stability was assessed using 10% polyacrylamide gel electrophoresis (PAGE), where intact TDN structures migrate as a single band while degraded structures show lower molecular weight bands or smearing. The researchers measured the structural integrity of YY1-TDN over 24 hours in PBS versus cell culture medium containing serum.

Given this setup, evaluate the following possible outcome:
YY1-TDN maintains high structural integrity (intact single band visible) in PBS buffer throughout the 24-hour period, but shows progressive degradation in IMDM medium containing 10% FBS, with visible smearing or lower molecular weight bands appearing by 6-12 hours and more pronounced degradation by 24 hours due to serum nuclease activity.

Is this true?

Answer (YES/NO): NO